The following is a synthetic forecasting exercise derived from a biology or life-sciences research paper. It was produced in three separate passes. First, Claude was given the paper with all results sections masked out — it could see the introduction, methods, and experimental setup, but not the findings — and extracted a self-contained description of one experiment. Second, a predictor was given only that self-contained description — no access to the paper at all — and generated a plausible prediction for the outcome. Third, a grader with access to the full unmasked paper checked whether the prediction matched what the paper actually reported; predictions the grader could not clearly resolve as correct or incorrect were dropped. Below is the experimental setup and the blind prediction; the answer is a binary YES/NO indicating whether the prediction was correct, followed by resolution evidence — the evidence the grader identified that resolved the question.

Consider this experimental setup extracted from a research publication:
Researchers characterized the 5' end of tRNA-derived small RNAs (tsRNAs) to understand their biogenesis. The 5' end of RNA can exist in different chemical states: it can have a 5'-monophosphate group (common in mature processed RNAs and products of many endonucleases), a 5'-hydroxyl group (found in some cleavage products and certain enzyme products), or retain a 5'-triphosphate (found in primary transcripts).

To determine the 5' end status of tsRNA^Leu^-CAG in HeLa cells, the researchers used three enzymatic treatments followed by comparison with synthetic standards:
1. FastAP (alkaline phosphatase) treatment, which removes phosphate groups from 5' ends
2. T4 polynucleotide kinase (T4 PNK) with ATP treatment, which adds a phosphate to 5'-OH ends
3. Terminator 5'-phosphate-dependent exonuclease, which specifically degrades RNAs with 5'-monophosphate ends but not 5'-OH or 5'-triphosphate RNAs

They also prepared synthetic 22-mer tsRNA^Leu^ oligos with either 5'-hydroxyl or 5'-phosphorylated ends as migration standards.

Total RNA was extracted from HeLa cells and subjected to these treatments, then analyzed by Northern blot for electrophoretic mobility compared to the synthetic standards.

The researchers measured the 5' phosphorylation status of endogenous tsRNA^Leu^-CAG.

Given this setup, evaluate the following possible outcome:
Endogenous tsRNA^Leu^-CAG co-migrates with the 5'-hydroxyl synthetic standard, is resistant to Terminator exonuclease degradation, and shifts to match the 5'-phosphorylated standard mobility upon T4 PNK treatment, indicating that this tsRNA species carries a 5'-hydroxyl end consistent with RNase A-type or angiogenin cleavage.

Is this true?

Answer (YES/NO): NO